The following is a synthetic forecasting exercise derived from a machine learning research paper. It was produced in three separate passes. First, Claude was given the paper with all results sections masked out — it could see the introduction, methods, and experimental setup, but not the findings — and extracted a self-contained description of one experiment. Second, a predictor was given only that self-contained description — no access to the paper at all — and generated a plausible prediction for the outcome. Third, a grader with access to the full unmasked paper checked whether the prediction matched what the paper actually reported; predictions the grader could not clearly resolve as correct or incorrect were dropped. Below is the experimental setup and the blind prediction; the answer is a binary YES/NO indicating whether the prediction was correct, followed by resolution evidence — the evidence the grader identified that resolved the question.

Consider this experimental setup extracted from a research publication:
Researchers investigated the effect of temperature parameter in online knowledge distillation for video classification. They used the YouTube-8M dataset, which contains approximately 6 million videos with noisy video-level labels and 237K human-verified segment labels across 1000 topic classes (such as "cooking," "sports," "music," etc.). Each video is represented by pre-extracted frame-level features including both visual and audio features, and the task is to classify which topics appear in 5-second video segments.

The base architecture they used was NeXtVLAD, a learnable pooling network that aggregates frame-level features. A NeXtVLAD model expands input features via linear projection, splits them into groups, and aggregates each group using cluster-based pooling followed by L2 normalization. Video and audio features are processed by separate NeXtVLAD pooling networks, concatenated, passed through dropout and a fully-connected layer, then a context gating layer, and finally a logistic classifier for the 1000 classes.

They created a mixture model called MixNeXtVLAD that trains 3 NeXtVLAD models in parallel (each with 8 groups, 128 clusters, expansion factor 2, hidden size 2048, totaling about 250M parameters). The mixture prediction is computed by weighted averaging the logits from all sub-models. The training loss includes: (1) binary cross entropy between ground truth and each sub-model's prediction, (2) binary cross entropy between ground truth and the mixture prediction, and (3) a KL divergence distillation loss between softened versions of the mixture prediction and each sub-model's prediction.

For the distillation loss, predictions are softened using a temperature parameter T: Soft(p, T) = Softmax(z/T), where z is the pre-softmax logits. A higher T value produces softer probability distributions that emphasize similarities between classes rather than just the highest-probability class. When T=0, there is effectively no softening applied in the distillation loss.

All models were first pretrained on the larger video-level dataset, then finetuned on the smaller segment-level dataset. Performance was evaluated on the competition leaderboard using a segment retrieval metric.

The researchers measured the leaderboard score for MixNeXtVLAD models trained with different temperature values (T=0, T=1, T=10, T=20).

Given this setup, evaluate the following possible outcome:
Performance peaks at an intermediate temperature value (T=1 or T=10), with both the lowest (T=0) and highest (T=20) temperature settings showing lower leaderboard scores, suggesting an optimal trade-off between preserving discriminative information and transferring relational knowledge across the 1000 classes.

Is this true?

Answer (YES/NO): NO